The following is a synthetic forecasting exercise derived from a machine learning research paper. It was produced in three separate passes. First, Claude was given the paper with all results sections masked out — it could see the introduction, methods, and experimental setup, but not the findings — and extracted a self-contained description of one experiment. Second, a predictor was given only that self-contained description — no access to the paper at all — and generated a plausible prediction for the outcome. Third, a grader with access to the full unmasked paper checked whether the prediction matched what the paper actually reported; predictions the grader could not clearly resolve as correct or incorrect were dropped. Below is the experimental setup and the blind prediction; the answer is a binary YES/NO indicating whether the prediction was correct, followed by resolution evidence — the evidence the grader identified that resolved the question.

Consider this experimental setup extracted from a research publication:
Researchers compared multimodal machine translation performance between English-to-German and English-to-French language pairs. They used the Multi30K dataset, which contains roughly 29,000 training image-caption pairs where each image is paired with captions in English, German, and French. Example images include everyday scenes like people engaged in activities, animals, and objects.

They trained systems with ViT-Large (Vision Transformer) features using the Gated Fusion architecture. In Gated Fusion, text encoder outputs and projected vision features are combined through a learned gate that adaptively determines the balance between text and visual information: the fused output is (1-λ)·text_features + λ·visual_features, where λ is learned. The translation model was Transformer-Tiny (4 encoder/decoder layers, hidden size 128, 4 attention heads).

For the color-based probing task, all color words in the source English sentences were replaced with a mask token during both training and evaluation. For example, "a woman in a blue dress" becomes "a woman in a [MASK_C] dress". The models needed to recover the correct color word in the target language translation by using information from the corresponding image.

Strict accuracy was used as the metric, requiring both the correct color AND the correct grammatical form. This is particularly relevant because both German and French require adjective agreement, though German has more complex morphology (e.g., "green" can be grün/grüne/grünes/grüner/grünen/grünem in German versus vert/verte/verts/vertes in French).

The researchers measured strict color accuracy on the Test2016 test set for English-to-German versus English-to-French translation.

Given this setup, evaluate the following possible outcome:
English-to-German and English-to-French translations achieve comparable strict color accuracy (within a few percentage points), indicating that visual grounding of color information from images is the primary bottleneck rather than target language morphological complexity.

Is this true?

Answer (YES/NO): NO